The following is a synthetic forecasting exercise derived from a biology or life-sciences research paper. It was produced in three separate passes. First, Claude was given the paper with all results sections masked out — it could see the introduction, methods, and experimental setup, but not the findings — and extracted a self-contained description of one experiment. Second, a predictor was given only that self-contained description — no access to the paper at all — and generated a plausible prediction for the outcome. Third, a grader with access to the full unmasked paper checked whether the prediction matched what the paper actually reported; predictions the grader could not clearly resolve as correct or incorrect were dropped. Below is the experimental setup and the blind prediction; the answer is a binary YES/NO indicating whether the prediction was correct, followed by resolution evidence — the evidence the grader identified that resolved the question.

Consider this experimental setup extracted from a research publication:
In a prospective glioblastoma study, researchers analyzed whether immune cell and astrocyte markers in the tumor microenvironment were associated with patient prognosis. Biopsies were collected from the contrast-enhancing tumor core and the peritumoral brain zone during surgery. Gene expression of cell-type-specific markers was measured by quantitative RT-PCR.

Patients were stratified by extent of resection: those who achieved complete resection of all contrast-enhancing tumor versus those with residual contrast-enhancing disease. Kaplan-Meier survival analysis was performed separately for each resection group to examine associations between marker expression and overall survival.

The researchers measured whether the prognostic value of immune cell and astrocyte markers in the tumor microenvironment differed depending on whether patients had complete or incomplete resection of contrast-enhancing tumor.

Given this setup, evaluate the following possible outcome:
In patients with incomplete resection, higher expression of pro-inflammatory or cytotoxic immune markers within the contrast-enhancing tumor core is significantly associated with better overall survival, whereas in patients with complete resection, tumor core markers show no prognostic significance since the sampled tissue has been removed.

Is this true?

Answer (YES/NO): NO